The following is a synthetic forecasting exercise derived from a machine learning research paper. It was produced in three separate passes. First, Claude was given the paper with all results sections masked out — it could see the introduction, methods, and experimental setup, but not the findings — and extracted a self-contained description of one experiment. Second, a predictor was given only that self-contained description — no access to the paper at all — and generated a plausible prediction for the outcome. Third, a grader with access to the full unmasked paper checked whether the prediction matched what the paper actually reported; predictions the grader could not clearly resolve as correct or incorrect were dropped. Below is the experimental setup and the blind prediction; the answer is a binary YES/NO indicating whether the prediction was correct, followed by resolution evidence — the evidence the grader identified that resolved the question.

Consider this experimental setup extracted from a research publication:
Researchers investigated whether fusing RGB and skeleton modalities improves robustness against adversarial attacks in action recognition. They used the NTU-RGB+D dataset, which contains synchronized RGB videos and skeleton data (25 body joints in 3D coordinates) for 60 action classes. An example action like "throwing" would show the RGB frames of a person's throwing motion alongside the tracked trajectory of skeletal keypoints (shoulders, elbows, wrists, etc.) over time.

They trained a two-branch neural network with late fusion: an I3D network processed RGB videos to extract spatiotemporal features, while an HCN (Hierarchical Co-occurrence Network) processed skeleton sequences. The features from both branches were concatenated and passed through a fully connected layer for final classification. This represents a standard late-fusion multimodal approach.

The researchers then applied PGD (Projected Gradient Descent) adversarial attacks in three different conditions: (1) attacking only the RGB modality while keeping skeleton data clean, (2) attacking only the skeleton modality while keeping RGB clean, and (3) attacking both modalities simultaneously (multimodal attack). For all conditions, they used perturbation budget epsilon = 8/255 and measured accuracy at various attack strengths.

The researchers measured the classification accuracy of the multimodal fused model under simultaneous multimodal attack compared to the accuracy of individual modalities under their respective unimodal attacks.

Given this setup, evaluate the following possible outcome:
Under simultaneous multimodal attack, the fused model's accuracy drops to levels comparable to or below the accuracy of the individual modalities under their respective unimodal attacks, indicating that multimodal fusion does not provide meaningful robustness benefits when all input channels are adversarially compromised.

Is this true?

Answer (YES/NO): YES